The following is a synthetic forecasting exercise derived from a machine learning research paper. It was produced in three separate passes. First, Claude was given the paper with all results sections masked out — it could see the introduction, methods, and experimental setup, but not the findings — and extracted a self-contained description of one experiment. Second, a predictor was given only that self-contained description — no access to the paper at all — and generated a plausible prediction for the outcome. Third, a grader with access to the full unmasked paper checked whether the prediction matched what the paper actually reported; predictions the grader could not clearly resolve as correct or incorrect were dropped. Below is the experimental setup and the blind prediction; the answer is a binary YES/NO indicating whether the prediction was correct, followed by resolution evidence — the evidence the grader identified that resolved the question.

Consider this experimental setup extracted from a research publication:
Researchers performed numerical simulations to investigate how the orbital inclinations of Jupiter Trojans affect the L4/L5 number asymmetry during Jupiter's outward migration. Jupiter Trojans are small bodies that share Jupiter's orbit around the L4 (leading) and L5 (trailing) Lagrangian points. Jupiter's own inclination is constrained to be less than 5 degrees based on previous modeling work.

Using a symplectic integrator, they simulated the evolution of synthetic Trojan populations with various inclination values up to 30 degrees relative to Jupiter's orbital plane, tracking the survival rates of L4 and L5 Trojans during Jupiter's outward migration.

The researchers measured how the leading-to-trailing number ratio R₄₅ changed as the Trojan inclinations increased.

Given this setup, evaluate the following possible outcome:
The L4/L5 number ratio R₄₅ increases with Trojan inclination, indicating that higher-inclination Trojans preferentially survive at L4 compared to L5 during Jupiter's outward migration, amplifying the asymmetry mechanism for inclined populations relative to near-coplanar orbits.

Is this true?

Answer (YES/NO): NO